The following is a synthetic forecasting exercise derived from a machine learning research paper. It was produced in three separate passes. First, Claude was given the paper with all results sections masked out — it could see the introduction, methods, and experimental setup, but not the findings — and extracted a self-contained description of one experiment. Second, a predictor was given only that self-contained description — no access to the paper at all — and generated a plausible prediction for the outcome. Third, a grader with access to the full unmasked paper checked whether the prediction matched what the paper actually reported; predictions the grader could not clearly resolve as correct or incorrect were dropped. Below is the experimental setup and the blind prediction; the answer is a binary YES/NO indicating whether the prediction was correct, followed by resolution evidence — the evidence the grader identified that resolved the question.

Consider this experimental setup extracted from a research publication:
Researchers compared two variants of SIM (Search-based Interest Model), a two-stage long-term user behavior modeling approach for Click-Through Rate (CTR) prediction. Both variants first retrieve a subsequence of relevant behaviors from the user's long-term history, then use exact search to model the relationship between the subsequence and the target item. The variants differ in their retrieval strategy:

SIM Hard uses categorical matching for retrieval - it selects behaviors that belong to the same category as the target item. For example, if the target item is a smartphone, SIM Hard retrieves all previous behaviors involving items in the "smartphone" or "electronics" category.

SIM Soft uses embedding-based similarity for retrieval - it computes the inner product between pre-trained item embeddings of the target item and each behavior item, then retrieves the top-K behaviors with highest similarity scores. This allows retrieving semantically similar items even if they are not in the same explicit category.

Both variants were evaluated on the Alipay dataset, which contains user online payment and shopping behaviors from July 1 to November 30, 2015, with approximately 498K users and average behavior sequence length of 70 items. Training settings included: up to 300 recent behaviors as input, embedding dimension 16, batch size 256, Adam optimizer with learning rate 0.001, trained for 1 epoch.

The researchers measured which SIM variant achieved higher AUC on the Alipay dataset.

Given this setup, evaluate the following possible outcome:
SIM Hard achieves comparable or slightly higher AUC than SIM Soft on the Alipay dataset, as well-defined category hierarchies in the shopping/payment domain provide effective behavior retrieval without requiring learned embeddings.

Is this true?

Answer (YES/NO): NO